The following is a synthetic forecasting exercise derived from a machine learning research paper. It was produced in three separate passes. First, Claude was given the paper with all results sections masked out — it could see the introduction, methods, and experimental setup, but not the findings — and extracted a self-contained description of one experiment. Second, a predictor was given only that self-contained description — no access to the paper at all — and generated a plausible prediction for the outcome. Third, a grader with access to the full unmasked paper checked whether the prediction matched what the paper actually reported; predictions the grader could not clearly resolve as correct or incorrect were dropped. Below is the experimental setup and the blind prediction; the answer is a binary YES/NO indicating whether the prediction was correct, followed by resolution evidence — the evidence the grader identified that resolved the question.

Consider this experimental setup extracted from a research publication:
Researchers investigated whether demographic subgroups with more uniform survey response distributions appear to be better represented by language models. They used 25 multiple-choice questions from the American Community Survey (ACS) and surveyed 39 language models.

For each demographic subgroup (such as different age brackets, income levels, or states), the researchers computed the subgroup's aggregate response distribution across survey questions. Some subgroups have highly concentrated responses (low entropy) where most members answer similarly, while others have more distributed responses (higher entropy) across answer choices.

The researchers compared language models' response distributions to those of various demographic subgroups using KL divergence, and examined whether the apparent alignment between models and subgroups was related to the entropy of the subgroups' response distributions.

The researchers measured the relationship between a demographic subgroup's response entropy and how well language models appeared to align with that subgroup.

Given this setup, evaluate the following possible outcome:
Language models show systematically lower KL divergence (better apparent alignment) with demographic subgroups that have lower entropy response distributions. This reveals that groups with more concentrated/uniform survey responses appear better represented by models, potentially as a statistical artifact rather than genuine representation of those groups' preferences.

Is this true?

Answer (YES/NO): NO